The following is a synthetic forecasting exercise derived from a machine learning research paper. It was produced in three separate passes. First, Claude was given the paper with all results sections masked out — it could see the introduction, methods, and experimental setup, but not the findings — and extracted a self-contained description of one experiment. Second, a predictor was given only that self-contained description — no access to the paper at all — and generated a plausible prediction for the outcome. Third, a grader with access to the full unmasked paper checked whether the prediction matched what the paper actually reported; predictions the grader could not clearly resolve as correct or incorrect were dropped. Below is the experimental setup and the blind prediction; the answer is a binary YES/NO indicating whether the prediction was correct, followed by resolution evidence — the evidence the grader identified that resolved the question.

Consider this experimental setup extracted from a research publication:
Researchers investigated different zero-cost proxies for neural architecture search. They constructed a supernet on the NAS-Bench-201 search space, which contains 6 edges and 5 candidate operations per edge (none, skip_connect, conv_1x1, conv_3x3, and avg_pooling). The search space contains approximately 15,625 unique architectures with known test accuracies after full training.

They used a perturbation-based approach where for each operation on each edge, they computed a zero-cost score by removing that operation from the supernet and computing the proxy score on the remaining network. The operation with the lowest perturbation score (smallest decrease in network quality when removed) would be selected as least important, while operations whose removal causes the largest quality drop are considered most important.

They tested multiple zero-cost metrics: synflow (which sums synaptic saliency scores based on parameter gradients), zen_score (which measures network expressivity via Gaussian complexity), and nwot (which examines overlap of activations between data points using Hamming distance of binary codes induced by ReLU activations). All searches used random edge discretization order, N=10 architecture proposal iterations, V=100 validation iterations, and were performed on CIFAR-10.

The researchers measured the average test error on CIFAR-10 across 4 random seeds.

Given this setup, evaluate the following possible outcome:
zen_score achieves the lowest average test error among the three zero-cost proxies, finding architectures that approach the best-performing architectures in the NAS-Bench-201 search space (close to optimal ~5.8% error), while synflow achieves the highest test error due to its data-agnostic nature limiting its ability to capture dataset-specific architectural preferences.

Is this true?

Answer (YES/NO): NO